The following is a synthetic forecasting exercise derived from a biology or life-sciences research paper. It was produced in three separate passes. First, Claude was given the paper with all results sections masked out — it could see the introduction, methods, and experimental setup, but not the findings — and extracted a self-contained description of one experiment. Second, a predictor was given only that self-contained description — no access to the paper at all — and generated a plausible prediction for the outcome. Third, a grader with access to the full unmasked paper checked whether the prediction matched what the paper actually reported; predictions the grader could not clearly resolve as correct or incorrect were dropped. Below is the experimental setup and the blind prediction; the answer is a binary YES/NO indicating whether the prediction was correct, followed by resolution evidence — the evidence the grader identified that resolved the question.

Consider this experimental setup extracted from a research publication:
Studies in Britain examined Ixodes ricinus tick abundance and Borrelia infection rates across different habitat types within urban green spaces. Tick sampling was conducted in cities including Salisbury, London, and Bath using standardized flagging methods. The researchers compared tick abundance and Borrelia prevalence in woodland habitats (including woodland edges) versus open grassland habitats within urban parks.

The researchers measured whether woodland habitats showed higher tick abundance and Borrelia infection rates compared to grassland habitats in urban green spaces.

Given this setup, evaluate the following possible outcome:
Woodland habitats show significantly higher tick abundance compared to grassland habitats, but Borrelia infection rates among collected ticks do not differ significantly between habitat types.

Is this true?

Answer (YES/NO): NO